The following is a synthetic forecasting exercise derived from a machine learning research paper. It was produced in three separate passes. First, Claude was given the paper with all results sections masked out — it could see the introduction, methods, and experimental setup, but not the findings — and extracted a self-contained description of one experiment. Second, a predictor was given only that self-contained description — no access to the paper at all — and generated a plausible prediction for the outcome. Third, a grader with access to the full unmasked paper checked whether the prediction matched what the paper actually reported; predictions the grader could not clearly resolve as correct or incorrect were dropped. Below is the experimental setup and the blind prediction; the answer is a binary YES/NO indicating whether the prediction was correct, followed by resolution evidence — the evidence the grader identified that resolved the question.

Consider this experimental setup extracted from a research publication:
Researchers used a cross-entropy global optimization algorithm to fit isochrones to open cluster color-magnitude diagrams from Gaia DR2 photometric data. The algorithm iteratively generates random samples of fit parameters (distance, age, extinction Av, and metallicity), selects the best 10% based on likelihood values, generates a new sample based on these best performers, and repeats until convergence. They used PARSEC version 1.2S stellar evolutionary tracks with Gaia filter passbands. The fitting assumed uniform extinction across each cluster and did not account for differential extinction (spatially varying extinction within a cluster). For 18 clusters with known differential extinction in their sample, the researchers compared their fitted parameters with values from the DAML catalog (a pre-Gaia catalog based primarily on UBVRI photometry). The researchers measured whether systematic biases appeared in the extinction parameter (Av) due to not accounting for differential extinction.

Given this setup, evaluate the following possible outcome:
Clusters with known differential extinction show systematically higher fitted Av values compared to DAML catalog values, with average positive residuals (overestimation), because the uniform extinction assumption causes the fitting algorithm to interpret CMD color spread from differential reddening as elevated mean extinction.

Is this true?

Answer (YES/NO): NO